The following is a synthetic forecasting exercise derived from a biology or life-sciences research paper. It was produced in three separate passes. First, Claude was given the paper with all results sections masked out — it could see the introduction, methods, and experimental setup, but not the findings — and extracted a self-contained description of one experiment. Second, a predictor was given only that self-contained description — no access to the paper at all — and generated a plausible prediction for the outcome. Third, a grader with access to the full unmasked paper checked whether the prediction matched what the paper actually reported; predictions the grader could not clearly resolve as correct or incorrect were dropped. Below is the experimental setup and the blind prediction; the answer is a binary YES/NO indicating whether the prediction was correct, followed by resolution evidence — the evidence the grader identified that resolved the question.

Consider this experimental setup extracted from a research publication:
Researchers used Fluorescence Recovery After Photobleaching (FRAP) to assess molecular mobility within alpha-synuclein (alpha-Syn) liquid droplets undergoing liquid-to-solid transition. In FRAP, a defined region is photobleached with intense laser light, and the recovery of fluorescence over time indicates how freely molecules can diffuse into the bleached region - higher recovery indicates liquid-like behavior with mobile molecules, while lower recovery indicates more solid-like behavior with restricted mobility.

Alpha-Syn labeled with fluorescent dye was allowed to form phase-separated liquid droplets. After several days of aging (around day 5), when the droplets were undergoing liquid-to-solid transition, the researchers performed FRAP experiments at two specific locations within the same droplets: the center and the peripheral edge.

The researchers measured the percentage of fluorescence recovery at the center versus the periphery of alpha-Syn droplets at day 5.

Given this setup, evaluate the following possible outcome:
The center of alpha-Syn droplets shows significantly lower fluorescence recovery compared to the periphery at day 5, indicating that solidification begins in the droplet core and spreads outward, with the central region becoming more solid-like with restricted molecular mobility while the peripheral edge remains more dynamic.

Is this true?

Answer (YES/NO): NO